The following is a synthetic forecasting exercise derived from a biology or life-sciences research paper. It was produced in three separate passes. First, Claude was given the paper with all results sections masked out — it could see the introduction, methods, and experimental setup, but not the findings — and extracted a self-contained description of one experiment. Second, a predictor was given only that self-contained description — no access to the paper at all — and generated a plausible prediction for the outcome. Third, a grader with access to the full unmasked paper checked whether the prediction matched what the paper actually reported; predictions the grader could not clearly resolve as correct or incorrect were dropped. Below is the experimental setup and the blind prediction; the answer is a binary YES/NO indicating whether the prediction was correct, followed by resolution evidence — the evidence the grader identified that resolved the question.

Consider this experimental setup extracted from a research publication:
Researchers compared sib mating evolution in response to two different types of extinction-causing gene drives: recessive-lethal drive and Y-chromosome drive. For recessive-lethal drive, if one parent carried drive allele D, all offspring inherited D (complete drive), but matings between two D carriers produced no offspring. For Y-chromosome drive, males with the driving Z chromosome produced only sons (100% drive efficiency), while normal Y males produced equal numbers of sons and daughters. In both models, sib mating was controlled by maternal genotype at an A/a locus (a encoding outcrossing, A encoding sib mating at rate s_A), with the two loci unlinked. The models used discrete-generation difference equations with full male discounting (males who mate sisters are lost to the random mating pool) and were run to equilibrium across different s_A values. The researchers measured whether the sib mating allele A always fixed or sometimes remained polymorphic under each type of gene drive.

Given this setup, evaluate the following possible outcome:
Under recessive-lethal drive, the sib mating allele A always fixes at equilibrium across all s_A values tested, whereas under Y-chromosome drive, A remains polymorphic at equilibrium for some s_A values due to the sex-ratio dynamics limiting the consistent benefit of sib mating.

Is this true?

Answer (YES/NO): NO